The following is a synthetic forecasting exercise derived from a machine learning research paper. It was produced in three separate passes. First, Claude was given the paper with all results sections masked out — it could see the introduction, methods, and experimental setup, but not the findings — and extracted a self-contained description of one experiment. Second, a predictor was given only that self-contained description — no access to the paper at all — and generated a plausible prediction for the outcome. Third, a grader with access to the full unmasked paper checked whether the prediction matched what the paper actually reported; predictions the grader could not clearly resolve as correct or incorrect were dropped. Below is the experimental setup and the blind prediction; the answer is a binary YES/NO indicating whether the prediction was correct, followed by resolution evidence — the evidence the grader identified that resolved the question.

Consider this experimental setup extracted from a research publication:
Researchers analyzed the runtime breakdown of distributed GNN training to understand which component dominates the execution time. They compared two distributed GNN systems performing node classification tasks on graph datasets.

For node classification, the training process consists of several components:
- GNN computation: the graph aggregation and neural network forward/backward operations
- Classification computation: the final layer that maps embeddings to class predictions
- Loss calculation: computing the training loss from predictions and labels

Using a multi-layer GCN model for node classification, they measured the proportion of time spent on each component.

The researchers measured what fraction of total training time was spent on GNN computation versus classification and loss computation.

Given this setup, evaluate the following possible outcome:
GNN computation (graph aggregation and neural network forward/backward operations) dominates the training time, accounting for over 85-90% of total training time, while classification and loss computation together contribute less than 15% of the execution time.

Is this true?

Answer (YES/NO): YES